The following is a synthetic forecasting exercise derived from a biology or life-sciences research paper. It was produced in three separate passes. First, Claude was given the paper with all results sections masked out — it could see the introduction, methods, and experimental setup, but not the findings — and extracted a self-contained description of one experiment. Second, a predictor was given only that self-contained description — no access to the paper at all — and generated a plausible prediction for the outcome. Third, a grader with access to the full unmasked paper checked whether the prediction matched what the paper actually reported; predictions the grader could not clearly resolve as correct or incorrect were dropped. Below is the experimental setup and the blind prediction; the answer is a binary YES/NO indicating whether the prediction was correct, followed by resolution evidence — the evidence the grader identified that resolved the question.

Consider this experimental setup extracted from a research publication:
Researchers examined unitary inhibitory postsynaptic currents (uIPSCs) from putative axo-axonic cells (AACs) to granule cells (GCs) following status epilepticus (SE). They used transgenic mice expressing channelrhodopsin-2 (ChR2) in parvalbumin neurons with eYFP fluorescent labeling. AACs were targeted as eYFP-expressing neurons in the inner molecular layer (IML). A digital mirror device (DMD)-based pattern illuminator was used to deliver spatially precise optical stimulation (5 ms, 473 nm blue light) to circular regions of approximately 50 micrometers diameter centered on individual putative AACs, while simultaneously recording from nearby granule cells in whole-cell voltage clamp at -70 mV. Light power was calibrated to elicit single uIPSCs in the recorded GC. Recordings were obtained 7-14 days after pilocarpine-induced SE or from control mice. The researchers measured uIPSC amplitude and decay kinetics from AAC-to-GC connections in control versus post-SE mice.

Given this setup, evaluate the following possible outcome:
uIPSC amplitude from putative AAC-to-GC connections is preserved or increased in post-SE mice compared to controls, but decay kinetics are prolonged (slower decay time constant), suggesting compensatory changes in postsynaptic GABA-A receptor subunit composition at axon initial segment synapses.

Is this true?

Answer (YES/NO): NO